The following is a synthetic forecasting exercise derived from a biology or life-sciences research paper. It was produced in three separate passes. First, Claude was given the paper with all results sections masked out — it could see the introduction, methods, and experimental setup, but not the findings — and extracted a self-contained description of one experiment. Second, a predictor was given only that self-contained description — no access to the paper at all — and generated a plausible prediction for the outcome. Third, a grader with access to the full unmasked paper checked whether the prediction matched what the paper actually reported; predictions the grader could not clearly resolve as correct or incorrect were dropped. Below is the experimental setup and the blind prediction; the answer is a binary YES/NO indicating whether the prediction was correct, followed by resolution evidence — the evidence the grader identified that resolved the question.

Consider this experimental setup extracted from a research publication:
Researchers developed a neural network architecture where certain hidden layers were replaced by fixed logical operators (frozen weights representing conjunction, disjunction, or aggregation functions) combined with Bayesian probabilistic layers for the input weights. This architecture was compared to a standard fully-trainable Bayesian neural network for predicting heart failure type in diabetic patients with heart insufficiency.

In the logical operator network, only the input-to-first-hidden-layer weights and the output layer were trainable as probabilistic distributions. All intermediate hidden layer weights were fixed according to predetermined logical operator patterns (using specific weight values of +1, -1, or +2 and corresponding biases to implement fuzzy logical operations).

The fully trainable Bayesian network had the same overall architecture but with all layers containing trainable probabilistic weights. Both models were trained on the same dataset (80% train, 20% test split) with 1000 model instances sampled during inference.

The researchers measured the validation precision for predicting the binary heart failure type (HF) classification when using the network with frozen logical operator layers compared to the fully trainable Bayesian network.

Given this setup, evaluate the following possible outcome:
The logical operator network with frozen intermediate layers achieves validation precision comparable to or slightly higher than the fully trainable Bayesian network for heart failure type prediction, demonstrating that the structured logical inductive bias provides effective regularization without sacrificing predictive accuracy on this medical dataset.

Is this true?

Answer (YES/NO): NO